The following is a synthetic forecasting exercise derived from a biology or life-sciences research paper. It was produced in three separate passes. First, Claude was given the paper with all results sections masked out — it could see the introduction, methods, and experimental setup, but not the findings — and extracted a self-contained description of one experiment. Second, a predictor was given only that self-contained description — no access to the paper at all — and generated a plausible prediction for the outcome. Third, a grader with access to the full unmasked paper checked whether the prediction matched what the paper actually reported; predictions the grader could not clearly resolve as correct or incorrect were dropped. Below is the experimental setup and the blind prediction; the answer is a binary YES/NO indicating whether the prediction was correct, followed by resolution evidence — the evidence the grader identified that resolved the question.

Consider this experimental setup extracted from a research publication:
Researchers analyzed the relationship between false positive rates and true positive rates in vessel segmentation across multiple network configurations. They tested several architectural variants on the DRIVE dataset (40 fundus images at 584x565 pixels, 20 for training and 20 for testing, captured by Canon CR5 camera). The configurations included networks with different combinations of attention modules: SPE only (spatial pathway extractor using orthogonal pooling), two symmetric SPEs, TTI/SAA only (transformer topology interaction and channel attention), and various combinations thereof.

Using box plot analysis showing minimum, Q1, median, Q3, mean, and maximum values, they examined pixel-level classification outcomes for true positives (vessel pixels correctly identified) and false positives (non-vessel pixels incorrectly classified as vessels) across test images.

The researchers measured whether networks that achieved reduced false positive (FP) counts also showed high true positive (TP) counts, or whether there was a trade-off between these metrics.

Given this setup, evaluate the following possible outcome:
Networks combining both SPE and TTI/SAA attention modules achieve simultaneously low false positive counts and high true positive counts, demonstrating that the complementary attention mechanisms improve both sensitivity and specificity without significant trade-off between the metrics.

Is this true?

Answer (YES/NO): NO